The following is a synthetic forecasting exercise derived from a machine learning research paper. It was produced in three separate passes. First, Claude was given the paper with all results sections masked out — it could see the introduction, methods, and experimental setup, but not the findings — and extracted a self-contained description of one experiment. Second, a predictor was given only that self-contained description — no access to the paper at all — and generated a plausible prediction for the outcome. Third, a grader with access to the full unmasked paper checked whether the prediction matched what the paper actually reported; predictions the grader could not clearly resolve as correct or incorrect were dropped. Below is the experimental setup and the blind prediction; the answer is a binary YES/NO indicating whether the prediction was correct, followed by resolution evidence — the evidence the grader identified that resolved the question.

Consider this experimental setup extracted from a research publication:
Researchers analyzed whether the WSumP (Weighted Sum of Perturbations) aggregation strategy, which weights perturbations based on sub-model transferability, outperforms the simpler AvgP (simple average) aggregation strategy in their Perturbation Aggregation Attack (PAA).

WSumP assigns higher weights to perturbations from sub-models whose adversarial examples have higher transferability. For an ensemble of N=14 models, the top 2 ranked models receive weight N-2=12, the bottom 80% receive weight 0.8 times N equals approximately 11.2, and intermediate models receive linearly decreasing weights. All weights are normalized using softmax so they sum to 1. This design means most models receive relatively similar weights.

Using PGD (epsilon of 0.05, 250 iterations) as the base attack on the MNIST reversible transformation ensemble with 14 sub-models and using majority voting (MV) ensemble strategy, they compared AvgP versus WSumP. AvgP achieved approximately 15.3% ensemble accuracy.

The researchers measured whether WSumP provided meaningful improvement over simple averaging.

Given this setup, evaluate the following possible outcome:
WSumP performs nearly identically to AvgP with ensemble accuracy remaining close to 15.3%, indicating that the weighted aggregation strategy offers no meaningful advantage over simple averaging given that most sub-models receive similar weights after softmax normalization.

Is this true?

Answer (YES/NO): NO